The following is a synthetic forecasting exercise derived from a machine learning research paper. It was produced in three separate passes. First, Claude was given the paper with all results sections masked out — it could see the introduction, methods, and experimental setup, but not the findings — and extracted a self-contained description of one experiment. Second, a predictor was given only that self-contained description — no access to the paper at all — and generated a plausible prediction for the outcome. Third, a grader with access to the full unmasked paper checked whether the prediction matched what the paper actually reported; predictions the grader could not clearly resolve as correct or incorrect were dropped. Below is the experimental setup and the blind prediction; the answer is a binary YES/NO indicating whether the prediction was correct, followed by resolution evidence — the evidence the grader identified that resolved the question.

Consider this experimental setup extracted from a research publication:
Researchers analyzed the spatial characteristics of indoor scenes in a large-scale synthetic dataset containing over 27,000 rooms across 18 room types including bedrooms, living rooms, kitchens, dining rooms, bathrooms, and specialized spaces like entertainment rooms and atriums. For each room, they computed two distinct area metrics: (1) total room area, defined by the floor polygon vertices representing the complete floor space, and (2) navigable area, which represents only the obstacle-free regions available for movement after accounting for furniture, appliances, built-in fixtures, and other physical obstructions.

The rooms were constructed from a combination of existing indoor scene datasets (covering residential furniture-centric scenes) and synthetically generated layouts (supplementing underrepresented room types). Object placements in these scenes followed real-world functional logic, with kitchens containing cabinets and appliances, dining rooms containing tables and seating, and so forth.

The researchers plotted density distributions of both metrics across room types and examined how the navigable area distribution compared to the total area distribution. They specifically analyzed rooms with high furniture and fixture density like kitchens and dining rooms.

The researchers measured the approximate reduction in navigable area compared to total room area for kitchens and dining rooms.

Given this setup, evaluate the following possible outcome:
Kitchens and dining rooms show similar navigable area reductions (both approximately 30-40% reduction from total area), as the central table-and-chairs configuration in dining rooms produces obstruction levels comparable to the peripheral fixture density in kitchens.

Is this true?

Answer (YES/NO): NO